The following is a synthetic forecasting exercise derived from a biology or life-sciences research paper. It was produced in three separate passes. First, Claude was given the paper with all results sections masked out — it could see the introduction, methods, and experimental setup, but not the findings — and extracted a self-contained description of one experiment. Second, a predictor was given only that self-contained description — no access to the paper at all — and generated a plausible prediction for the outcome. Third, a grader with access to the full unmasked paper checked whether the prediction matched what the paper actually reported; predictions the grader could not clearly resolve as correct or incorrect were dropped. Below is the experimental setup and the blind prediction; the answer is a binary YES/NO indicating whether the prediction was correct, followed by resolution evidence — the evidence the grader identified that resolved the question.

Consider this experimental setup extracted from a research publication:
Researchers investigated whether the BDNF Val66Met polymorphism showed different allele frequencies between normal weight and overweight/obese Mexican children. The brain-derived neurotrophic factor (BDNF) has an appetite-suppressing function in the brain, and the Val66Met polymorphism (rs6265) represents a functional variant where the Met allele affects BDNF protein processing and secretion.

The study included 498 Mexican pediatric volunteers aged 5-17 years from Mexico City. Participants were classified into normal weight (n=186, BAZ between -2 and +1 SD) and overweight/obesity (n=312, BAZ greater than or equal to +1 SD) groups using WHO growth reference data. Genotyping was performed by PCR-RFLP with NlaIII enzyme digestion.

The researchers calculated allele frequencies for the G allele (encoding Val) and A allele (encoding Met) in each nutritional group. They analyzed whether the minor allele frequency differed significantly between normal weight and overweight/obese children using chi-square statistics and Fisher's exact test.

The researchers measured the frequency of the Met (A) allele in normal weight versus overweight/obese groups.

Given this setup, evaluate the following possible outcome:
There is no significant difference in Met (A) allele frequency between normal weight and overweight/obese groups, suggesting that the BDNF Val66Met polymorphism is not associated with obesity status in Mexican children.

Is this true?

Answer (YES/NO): NO